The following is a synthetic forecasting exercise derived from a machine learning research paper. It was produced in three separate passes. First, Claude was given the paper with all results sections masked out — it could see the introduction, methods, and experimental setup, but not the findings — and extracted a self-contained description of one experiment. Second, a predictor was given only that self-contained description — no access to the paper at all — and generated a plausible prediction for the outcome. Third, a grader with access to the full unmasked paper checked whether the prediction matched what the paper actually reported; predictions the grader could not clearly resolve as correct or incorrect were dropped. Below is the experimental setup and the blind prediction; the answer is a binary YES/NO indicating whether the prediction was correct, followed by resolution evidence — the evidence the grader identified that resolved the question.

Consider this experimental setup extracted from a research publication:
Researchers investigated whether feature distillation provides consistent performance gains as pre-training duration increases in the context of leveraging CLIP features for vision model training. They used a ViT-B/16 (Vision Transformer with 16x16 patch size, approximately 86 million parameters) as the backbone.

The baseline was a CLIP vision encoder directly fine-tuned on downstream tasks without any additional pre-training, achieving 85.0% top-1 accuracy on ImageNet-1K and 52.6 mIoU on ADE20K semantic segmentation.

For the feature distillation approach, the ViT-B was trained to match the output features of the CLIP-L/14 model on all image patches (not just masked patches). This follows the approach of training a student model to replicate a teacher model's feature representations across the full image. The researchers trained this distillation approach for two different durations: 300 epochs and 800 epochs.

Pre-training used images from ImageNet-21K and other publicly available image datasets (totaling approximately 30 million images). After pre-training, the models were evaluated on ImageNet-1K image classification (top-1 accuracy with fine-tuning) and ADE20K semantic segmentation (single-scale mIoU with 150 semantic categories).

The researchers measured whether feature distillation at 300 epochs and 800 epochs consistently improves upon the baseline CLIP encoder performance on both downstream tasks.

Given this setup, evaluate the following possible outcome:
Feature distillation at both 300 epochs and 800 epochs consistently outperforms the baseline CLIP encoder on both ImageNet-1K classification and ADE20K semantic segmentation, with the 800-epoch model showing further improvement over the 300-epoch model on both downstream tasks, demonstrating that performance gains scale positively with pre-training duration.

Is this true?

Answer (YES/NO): NO